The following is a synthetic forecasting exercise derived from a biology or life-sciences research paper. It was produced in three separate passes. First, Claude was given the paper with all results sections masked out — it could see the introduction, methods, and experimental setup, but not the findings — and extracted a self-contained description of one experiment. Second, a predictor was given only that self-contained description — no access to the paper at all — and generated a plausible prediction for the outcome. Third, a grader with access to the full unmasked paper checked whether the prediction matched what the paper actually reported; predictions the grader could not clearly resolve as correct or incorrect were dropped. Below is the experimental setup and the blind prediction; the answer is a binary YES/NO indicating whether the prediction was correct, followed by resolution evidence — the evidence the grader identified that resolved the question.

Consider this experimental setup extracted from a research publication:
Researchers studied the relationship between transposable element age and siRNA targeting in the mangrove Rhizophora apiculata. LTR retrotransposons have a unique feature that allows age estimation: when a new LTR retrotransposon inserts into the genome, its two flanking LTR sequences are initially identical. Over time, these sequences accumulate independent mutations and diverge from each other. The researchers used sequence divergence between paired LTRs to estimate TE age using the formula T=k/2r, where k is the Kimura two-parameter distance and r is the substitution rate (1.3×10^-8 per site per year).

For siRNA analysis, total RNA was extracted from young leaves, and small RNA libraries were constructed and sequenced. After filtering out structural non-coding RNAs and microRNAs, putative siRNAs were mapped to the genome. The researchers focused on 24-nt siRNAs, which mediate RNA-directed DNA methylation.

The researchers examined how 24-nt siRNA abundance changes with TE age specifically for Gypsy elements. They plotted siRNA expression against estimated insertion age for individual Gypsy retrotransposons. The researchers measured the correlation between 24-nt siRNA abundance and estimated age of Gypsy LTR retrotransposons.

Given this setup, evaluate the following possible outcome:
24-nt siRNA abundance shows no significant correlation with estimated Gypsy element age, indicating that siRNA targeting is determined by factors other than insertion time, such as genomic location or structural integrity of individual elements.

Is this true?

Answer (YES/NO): NO